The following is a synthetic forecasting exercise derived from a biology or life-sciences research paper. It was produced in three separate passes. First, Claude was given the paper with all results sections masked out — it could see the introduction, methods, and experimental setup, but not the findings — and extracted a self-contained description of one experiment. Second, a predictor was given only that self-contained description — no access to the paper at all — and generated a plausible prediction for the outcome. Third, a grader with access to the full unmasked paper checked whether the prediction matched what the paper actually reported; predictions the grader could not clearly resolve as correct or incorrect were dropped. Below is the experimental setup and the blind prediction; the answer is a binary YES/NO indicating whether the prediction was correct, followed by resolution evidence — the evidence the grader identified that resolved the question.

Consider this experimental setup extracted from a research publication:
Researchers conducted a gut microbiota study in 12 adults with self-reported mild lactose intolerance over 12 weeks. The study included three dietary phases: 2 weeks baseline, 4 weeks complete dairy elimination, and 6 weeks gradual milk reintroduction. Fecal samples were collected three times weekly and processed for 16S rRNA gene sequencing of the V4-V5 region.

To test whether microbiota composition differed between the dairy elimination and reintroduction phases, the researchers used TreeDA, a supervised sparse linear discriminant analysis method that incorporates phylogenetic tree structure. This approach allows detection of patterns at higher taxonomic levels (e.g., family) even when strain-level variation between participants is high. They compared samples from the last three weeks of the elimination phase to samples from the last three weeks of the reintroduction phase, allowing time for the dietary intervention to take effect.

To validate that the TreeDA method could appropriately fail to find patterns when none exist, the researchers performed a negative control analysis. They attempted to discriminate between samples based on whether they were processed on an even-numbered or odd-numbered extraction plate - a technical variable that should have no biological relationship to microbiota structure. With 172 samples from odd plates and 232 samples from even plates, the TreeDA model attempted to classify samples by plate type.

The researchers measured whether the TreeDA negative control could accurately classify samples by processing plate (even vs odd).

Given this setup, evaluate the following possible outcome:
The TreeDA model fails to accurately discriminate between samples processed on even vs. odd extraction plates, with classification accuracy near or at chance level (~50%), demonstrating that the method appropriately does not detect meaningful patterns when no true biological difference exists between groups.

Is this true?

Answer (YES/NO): NO